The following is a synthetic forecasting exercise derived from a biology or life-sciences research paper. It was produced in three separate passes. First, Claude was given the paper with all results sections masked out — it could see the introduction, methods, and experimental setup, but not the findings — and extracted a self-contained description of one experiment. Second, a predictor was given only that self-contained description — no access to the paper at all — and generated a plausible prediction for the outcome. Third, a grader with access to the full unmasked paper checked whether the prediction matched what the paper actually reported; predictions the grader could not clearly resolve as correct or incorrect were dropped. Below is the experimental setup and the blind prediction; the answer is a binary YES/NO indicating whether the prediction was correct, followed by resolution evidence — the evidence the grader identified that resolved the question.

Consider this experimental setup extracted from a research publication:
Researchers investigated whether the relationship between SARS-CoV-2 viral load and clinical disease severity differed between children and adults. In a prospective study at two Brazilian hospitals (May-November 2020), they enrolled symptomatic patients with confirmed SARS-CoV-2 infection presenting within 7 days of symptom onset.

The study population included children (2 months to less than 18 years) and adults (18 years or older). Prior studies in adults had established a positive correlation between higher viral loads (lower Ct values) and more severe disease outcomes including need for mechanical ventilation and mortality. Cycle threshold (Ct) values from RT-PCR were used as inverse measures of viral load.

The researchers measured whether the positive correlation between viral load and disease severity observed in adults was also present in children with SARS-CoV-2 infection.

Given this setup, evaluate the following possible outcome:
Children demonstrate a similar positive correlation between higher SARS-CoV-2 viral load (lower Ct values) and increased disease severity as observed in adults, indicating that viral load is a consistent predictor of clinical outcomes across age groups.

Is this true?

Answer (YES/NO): NO